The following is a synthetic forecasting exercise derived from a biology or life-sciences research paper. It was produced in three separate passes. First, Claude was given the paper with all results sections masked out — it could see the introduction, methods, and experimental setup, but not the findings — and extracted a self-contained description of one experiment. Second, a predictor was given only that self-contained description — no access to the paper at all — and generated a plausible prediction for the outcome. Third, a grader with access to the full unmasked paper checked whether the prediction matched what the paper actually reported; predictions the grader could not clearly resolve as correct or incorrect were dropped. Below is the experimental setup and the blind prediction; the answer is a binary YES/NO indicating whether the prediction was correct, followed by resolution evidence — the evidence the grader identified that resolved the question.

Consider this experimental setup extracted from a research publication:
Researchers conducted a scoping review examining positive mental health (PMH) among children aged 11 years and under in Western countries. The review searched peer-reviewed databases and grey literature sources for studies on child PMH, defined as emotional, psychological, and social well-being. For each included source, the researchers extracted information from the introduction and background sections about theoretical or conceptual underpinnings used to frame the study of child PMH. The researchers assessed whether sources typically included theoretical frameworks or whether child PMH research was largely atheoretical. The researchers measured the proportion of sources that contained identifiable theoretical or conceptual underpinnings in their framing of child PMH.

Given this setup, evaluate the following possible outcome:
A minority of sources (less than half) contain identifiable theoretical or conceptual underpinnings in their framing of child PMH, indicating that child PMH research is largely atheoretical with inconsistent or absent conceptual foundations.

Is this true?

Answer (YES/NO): NO